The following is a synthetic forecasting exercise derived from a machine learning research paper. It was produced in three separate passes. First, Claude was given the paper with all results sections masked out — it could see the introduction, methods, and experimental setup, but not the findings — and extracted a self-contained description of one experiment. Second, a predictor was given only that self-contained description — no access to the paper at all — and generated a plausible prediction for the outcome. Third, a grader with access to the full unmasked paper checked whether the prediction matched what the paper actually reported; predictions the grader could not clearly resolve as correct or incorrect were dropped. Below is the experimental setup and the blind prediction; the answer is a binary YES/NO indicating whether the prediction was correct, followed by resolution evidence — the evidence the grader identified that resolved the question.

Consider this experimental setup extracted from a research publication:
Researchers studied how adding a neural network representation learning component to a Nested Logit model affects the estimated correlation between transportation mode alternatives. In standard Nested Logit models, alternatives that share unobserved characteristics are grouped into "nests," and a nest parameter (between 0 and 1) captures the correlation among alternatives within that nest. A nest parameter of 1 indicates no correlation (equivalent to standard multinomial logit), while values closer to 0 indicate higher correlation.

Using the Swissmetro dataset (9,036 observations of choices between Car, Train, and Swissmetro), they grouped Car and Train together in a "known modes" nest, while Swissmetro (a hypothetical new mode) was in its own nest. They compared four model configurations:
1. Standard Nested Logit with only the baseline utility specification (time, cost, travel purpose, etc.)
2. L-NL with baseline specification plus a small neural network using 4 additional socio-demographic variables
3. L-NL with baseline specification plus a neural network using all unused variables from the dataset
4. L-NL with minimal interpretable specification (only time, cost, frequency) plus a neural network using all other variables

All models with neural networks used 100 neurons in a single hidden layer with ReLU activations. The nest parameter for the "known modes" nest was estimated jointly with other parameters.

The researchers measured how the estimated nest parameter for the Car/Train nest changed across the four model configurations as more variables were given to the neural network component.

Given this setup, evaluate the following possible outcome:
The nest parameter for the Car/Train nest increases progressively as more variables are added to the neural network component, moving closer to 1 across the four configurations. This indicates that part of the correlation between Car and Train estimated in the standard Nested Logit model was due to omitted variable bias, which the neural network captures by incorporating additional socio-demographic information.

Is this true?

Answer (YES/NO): YES